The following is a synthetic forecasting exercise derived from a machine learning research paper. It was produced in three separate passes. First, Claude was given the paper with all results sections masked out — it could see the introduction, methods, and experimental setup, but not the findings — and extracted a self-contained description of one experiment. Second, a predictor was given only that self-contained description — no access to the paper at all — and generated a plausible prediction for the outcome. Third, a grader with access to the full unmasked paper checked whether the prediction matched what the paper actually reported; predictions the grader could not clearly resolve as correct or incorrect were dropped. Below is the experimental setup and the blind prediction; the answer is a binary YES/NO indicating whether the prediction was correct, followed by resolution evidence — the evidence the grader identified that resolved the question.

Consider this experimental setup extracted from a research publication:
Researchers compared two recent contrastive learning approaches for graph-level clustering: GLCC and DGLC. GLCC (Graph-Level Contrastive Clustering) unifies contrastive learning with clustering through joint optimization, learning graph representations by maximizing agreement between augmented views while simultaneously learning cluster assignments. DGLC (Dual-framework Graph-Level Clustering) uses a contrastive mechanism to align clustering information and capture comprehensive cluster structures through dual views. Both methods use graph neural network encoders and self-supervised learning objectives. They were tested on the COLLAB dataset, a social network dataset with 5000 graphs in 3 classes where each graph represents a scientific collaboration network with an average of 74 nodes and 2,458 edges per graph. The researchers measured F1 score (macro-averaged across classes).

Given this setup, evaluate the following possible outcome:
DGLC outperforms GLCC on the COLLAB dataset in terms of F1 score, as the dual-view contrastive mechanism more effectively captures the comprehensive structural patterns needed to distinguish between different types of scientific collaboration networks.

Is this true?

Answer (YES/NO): YES